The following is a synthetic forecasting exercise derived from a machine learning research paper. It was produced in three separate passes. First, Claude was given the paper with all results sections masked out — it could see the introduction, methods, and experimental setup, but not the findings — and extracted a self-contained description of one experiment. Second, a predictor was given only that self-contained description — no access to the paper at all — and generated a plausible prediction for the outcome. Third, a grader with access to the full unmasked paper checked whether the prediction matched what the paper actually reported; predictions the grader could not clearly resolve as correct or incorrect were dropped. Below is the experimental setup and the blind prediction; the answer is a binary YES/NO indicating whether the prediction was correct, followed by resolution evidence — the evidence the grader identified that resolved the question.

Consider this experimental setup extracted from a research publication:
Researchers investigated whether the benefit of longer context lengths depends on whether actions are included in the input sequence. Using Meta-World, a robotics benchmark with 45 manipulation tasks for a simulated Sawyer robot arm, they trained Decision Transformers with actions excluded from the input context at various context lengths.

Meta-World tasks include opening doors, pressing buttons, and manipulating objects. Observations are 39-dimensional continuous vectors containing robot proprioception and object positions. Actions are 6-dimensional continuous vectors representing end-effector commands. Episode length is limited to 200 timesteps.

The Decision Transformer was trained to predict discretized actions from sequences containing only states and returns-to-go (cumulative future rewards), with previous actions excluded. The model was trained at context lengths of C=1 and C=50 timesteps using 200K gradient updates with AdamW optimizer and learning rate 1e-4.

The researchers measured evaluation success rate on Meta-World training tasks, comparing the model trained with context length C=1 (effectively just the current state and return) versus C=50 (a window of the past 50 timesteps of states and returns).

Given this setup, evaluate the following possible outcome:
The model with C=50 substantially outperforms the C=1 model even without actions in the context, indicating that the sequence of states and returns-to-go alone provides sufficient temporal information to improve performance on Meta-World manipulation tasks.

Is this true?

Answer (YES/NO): YES